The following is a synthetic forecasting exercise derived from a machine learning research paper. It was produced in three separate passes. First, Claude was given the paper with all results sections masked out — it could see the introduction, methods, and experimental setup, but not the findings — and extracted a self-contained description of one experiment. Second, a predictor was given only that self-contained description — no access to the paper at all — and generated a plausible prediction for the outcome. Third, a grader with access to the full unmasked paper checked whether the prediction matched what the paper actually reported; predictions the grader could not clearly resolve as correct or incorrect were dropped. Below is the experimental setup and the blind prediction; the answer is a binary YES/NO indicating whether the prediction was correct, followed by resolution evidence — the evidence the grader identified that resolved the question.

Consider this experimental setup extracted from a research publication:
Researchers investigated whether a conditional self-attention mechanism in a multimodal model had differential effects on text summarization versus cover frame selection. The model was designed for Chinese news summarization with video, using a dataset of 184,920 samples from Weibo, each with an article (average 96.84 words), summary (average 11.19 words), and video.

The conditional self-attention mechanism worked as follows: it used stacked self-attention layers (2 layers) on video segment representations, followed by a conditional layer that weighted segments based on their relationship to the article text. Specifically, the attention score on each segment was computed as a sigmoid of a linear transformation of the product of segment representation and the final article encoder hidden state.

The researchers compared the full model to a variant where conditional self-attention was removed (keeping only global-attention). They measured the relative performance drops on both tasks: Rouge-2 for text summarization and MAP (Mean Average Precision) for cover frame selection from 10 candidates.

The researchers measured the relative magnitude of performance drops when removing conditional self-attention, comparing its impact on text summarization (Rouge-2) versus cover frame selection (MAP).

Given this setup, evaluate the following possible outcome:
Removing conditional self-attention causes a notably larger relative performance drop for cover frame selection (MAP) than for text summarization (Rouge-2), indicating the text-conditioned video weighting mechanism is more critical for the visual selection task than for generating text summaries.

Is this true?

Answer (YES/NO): YES